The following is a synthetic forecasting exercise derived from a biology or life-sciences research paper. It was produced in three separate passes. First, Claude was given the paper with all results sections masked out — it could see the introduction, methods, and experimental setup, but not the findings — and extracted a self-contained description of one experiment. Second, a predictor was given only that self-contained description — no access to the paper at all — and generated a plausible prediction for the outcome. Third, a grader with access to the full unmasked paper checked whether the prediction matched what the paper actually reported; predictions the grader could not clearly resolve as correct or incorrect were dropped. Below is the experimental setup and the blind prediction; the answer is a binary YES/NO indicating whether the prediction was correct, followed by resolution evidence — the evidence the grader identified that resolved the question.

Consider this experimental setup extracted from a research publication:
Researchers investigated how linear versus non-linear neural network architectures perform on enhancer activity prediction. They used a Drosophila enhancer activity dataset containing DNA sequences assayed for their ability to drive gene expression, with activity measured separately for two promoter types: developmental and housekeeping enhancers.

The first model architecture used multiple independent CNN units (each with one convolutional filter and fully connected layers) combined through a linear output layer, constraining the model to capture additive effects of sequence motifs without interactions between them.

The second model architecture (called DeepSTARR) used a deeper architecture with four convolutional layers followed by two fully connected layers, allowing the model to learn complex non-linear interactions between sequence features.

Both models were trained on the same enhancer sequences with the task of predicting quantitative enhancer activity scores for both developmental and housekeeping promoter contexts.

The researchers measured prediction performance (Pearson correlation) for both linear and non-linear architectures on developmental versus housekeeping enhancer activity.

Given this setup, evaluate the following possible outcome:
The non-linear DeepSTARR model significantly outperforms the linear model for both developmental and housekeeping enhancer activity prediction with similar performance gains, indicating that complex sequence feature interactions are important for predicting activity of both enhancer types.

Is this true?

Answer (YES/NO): NO